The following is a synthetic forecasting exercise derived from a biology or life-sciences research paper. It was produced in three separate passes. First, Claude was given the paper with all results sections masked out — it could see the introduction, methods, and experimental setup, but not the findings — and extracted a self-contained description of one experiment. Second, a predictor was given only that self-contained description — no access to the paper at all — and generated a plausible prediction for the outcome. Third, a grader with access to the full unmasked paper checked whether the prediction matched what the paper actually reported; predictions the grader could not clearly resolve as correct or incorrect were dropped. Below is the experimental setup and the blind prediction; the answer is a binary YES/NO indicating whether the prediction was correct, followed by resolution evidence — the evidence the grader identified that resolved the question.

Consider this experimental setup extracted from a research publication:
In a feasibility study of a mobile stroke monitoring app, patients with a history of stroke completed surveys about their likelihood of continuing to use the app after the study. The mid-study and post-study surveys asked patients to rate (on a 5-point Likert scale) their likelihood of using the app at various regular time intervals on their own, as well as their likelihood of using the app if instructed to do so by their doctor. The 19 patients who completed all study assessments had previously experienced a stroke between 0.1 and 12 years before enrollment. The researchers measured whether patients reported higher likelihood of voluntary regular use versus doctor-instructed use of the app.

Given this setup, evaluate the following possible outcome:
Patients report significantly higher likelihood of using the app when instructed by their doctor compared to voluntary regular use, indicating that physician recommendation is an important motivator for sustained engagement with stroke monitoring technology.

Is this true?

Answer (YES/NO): YES